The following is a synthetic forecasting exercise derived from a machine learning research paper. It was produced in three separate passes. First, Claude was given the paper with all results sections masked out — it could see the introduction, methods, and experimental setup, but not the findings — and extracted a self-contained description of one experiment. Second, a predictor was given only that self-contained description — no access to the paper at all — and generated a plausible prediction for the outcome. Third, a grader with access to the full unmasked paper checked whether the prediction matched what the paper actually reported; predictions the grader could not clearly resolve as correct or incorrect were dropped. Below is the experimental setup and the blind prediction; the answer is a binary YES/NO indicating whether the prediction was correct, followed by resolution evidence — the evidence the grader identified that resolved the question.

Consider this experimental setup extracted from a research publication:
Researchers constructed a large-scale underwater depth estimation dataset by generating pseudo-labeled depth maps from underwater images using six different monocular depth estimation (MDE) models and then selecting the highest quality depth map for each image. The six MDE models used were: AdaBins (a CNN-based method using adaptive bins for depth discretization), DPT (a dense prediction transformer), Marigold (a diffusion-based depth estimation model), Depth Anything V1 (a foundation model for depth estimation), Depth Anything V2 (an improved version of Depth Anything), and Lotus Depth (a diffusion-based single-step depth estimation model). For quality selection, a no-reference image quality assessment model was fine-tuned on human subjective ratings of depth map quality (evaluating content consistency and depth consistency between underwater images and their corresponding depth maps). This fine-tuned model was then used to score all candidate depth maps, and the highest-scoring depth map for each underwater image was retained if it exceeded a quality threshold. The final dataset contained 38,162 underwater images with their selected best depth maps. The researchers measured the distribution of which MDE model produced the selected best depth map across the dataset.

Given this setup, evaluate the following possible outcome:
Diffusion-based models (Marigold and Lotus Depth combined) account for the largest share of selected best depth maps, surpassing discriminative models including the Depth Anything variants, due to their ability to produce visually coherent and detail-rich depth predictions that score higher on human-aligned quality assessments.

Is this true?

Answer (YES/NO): NO